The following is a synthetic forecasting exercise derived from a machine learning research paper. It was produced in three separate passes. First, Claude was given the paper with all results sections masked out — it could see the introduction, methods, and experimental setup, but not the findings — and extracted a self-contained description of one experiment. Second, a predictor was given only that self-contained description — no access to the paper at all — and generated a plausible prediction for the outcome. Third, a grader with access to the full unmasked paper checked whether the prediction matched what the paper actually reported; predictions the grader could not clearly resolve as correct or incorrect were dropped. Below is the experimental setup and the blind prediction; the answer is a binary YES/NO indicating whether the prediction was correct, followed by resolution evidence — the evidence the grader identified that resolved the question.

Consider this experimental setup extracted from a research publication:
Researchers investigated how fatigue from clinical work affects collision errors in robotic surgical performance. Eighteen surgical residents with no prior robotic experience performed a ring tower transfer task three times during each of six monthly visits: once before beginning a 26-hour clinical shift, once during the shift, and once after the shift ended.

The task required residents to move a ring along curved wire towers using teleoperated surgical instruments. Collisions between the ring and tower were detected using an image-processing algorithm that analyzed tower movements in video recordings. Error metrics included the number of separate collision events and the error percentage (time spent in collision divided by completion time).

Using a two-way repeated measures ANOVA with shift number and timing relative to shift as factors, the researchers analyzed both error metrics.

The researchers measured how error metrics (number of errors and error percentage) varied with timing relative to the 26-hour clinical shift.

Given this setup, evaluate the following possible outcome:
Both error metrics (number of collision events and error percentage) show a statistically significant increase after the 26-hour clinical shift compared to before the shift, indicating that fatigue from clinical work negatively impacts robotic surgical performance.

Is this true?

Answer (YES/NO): NO